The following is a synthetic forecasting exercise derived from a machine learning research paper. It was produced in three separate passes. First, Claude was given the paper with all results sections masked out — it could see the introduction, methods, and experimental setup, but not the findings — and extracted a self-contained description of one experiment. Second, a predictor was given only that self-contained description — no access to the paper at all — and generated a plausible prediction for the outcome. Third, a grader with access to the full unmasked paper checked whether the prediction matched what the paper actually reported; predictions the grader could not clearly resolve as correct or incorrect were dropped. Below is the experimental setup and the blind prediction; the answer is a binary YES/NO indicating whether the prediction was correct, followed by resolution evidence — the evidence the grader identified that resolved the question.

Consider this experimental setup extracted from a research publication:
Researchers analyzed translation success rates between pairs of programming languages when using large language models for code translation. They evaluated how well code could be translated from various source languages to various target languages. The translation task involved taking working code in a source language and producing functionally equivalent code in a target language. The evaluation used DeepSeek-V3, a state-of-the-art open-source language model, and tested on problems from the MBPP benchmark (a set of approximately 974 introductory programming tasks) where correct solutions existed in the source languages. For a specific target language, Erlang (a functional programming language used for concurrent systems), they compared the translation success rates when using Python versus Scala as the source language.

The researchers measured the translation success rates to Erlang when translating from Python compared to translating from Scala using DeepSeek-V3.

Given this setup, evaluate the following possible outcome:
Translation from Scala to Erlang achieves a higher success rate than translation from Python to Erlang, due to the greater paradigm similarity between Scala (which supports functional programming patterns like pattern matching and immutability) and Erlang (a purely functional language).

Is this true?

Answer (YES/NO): YES